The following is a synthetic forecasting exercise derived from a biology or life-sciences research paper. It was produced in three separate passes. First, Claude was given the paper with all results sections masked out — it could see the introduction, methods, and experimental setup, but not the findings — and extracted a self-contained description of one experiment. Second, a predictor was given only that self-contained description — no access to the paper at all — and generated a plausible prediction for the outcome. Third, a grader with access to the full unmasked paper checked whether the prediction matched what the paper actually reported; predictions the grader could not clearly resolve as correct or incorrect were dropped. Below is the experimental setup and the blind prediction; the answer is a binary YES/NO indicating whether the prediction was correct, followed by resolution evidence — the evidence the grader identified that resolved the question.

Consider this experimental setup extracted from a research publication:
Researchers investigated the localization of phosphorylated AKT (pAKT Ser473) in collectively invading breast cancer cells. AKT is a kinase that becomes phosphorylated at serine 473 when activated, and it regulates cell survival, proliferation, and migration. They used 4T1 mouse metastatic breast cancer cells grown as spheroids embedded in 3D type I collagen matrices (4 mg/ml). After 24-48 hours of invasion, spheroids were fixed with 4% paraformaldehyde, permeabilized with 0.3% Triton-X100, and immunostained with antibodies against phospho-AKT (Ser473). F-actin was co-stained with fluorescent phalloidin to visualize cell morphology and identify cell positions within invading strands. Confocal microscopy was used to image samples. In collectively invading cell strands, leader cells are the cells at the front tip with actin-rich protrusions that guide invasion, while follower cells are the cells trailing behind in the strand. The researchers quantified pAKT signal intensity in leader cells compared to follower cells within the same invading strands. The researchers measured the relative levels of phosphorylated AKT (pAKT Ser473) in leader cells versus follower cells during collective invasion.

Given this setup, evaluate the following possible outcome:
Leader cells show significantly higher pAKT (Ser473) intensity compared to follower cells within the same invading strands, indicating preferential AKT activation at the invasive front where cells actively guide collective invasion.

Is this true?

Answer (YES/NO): YES